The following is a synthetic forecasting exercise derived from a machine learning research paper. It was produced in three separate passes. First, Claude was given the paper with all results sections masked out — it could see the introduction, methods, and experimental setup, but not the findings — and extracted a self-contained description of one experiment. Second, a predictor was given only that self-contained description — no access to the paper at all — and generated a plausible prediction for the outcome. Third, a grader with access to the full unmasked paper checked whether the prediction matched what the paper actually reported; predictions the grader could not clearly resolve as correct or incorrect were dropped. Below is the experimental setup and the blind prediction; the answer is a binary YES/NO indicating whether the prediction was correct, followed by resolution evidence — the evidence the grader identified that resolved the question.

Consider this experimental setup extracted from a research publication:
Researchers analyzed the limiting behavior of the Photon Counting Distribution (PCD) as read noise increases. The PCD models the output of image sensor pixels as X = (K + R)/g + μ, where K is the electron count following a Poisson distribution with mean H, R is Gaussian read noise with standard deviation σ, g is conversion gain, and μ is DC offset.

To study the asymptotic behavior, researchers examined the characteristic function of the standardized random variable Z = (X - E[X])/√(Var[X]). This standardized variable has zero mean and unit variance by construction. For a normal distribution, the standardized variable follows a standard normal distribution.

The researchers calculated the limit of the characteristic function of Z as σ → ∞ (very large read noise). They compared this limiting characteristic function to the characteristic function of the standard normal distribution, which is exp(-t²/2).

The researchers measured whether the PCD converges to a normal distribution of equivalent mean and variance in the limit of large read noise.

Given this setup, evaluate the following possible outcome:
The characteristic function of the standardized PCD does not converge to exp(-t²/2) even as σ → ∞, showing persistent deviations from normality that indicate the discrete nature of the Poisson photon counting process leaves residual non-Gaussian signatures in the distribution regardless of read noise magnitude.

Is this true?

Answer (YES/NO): NO